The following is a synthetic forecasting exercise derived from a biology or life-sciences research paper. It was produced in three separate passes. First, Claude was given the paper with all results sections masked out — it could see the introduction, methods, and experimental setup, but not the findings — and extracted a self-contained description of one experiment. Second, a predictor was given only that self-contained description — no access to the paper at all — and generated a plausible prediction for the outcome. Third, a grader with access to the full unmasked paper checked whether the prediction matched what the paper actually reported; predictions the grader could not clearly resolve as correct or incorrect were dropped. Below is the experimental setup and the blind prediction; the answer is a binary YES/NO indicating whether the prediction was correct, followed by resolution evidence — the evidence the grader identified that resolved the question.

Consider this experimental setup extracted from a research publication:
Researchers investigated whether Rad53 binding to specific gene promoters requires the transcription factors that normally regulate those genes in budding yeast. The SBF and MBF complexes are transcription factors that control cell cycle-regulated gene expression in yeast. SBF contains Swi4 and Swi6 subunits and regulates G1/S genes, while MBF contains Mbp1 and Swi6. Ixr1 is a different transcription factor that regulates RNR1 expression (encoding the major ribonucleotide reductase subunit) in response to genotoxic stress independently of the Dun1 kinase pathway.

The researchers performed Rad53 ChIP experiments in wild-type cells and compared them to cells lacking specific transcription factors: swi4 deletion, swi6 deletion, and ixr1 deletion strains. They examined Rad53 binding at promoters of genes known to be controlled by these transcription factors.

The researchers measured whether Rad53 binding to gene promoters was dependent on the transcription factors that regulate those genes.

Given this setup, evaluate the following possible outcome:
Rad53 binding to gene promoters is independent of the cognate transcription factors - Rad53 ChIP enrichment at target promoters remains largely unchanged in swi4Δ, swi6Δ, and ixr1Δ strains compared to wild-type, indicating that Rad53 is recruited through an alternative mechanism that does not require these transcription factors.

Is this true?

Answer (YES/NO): NO